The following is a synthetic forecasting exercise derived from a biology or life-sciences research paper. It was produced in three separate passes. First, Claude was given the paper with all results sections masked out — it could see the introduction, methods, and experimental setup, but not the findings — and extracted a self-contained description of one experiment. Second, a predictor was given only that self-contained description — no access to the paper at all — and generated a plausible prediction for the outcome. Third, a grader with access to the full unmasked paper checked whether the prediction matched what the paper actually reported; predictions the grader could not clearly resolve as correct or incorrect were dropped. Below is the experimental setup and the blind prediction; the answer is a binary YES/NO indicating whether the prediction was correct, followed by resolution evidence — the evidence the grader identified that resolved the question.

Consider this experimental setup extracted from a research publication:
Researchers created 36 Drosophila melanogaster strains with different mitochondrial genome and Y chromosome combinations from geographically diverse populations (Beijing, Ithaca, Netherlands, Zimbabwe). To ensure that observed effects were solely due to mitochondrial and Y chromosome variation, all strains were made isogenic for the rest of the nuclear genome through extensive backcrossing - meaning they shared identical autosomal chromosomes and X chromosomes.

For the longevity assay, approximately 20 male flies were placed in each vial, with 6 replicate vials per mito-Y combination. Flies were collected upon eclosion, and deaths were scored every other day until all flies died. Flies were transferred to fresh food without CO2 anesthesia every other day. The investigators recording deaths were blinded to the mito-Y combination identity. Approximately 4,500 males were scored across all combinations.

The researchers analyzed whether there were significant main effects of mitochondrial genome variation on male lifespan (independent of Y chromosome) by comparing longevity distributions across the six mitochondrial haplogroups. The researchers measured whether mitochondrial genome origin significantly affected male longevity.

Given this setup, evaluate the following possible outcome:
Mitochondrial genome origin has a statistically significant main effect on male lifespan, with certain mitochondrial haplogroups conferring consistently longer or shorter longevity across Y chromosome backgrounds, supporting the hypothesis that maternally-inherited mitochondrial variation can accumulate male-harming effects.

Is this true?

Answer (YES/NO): YES